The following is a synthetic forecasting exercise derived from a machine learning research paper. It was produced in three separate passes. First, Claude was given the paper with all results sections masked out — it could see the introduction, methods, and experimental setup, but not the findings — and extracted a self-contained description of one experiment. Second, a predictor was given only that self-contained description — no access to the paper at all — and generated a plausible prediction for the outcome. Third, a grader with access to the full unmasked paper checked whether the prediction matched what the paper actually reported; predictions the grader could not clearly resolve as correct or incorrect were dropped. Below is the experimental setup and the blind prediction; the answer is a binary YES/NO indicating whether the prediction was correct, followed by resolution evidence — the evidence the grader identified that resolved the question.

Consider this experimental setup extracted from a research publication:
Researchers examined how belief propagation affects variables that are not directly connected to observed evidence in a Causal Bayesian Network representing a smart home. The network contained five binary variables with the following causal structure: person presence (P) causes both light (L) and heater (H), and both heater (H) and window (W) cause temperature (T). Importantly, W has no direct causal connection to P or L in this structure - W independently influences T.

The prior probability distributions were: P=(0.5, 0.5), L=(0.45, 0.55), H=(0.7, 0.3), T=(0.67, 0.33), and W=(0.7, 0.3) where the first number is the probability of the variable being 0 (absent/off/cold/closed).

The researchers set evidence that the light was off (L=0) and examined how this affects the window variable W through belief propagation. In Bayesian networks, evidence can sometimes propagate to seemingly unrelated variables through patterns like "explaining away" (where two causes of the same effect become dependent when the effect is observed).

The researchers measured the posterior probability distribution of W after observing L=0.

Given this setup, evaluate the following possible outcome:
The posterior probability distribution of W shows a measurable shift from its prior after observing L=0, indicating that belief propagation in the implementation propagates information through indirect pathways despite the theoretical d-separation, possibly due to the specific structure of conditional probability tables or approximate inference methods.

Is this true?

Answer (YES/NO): NO